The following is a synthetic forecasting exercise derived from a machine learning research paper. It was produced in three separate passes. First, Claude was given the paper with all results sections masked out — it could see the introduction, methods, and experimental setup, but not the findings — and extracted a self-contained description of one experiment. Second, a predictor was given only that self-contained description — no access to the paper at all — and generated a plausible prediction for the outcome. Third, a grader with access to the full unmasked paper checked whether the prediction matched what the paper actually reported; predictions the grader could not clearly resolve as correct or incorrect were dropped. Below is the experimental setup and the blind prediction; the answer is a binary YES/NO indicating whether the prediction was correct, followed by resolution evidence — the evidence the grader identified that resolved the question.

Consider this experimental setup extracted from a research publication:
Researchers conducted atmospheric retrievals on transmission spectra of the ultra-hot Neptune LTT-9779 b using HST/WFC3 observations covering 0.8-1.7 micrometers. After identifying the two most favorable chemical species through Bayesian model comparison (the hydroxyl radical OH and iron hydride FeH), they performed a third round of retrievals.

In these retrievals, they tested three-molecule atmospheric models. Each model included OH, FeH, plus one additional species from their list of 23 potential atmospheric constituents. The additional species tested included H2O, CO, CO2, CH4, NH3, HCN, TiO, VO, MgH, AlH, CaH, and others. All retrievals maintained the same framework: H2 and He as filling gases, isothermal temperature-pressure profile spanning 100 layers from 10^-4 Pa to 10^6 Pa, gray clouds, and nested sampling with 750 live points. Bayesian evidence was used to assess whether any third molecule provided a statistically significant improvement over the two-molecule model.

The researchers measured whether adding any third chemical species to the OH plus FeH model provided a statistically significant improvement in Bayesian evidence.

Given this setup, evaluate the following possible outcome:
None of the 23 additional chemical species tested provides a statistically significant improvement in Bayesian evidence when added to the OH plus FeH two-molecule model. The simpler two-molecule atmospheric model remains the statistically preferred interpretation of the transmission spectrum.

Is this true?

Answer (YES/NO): YES